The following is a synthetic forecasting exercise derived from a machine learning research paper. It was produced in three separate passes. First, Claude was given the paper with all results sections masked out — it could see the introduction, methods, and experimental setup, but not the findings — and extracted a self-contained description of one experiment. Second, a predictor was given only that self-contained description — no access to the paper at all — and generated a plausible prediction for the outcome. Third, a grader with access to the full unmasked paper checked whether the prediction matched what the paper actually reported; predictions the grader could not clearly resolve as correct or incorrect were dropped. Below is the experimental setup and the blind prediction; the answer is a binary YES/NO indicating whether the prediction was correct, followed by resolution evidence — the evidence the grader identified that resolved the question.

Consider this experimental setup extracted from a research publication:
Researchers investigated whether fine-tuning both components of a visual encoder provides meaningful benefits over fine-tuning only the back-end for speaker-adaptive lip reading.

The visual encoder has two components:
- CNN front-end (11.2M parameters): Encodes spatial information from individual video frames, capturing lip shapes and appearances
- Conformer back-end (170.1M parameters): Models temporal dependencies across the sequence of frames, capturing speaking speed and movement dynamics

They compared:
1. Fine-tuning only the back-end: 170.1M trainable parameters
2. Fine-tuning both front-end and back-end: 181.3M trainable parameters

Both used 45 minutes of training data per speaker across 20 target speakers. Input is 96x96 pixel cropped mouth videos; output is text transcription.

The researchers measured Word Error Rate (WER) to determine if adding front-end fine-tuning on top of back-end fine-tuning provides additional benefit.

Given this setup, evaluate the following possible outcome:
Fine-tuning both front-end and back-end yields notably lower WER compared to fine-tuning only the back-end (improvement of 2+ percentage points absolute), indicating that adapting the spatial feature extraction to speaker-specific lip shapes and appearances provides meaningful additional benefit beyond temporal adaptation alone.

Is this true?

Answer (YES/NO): NO